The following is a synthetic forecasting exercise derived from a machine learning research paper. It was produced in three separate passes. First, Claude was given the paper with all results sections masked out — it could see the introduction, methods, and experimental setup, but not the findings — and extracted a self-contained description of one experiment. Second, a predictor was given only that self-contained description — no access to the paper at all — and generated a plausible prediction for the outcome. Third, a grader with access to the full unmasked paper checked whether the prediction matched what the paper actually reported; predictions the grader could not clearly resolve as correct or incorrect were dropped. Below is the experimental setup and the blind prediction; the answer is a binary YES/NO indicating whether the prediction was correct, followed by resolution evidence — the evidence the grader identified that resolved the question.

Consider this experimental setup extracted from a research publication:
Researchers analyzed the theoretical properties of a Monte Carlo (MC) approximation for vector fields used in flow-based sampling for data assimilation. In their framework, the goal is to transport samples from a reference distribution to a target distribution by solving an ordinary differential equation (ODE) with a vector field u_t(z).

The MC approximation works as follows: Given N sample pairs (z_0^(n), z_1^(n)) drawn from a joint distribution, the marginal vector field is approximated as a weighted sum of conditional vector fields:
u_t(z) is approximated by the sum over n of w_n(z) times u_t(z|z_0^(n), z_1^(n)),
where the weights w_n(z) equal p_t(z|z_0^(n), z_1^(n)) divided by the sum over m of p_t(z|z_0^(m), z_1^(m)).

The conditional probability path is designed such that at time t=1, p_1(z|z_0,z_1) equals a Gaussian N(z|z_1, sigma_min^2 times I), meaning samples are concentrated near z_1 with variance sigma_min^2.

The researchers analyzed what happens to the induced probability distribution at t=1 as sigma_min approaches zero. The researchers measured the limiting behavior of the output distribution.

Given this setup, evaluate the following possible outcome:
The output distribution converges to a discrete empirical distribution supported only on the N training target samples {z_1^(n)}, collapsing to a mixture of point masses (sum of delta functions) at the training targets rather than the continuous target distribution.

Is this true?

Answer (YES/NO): YES